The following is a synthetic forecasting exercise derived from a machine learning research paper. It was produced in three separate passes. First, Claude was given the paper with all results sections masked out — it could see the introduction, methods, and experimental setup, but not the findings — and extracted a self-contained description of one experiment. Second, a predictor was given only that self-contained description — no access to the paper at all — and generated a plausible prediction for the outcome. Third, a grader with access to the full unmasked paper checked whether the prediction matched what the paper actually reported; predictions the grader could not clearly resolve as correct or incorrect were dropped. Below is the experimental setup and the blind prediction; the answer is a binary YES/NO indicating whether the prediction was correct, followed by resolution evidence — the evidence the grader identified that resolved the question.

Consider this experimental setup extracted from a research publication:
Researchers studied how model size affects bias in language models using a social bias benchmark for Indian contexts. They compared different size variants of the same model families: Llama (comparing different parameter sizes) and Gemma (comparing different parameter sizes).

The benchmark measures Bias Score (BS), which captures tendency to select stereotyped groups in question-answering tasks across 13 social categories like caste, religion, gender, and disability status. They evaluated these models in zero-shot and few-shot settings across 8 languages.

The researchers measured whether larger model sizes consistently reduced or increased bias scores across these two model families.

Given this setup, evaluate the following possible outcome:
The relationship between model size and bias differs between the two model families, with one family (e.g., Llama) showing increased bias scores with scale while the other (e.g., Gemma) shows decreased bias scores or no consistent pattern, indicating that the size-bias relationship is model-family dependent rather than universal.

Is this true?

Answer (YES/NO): NO